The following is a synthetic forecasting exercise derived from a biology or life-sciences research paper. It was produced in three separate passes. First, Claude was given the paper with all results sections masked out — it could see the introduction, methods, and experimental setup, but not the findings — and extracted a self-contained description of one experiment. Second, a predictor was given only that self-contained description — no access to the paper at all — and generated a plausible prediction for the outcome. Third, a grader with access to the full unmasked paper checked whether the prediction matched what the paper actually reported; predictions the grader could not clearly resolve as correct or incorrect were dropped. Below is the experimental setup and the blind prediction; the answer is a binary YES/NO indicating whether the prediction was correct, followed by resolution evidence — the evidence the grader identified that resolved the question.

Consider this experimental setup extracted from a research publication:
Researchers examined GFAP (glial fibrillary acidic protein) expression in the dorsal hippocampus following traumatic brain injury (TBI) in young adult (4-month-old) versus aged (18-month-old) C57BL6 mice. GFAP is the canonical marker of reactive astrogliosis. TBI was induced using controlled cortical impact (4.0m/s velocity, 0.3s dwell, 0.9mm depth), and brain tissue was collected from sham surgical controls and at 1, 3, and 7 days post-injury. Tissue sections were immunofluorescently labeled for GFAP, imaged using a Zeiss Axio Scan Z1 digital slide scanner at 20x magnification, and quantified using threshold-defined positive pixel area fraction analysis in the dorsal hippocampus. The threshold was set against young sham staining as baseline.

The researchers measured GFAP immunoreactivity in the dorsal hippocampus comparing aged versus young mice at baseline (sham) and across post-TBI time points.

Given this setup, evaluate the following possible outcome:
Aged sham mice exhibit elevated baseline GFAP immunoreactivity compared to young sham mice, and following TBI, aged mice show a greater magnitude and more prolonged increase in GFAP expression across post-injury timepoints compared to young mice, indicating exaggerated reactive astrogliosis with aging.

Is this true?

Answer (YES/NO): NO